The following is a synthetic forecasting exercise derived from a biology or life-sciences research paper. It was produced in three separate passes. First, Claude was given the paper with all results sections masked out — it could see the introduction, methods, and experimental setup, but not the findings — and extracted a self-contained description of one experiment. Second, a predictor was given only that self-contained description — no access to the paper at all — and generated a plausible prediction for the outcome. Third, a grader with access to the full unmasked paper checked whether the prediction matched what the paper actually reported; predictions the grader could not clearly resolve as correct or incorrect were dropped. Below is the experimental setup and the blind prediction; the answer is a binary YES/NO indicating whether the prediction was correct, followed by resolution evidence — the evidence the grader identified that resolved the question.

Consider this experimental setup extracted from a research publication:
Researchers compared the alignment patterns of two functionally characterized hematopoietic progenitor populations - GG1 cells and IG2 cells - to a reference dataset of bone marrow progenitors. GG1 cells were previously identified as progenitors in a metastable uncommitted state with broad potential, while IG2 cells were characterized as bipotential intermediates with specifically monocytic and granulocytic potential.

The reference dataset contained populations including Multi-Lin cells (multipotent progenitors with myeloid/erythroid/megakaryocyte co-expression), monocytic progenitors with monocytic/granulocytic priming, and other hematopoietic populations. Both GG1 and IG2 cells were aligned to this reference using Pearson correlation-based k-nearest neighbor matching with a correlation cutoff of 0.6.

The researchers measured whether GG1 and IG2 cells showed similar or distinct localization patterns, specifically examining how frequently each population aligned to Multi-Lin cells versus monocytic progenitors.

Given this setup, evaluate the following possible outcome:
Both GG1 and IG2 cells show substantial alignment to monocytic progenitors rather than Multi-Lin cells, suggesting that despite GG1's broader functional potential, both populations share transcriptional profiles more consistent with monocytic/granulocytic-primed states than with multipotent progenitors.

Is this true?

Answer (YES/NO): NO